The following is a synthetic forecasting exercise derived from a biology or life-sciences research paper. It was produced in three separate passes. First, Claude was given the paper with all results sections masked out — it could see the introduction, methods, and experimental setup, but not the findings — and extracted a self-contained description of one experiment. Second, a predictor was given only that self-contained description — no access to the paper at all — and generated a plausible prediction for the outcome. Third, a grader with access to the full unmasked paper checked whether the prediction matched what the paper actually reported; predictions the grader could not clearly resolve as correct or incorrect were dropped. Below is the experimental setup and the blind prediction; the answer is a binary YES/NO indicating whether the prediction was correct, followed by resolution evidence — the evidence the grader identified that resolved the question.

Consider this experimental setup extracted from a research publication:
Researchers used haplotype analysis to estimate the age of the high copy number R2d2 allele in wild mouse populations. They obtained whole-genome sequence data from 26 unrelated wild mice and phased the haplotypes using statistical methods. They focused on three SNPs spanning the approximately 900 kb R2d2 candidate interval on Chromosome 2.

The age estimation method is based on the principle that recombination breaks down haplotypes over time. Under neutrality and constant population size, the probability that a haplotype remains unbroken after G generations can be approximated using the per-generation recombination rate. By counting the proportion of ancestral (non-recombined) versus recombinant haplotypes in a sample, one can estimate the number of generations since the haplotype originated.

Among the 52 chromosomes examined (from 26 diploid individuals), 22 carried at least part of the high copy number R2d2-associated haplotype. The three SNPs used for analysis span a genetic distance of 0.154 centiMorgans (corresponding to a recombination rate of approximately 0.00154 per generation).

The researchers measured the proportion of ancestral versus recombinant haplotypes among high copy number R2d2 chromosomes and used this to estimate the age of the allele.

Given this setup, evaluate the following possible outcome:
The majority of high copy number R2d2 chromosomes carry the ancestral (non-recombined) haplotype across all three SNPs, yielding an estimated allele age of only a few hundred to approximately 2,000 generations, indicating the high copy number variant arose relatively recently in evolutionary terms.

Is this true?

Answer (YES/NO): NO